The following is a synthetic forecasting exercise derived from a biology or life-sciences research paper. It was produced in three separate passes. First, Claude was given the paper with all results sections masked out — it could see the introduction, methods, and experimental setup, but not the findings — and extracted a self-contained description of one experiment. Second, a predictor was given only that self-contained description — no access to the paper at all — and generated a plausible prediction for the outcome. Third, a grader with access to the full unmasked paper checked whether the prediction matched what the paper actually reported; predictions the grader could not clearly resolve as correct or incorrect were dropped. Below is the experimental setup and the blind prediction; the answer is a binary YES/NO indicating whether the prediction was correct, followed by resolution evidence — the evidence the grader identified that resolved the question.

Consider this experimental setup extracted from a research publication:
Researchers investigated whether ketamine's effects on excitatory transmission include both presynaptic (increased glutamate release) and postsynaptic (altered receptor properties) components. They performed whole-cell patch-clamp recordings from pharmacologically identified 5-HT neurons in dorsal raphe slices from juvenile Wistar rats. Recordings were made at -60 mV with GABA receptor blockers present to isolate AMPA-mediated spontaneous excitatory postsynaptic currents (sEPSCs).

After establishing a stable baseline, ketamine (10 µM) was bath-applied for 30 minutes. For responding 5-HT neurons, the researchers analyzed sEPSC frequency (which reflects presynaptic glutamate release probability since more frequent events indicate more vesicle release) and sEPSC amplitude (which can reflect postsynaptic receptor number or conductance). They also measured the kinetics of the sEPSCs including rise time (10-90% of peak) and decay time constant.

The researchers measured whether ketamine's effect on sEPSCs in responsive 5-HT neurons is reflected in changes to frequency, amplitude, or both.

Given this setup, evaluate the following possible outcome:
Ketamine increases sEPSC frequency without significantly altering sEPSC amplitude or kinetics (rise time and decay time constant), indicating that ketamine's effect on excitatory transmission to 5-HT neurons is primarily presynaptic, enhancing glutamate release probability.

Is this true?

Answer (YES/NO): NO